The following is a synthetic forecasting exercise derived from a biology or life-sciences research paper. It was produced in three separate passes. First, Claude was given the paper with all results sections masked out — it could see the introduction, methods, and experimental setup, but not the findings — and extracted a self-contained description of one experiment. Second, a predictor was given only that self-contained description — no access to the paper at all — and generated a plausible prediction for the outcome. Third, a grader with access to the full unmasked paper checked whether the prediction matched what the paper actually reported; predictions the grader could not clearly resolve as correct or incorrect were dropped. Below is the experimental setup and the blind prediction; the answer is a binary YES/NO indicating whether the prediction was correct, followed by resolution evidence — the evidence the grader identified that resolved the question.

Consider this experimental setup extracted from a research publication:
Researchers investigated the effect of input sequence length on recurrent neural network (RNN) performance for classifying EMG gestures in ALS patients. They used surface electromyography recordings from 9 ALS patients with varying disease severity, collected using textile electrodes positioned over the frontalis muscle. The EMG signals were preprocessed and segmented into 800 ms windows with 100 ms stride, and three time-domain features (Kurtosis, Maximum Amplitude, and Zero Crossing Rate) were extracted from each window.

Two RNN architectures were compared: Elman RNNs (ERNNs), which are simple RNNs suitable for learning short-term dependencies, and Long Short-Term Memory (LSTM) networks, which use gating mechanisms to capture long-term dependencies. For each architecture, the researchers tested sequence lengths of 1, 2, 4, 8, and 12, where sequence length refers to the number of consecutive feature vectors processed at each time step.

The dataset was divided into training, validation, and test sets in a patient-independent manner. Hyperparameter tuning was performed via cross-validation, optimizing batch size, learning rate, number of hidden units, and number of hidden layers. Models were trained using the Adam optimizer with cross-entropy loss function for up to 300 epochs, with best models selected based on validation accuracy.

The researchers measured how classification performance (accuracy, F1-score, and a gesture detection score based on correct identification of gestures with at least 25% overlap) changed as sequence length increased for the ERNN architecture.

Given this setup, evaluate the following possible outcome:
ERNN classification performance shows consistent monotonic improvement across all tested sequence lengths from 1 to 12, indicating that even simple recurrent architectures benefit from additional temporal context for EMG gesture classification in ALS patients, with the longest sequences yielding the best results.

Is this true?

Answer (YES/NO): NO